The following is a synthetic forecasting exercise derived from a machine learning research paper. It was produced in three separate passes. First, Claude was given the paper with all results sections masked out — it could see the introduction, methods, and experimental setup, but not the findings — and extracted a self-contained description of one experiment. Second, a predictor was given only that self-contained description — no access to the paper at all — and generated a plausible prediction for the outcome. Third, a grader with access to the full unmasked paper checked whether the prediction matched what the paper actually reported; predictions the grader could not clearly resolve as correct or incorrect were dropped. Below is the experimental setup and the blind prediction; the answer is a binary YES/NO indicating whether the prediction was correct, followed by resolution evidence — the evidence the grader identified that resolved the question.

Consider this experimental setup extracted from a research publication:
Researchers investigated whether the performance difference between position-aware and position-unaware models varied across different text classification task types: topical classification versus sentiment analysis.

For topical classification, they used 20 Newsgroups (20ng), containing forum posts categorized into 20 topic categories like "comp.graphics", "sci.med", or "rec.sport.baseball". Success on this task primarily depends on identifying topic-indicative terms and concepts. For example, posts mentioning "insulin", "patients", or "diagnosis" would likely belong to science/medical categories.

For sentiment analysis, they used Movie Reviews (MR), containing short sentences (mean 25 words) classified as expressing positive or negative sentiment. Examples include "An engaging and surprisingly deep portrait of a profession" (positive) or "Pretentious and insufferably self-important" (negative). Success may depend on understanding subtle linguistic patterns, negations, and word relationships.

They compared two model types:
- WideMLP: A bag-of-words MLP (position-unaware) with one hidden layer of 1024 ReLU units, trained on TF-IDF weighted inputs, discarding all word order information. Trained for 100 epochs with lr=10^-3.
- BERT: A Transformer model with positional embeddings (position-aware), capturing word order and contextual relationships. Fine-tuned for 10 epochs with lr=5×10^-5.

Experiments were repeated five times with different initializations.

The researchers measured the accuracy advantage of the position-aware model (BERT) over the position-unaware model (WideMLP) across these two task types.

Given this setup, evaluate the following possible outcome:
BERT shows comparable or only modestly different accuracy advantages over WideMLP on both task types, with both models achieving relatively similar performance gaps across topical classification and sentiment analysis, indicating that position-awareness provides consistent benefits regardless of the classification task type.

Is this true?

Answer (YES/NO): NO